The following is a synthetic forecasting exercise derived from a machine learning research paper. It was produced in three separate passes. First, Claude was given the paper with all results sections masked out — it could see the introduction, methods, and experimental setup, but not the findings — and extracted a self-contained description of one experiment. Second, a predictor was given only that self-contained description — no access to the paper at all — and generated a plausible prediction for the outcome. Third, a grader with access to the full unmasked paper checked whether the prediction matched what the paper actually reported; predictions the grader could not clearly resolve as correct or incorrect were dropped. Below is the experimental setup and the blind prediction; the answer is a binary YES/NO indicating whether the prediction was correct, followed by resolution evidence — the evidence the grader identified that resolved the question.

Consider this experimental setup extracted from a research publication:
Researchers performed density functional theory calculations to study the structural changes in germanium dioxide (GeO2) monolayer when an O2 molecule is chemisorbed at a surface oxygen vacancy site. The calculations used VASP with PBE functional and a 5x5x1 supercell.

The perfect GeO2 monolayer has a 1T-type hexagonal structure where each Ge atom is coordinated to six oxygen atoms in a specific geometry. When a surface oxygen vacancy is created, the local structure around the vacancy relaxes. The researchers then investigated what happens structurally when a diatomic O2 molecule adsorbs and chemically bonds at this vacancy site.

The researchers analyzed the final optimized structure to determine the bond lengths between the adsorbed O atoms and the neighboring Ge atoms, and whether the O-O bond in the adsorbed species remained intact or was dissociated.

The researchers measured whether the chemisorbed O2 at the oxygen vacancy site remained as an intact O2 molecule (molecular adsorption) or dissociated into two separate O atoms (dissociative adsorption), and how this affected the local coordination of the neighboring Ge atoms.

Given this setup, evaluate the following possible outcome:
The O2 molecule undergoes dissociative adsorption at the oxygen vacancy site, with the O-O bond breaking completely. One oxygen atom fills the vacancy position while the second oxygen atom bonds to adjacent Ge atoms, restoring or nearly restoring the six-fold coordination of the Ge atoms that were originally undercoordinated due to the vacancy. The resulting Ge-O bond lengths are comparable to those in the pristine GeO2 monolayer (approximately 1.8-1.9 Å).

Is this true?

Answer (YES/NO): NO